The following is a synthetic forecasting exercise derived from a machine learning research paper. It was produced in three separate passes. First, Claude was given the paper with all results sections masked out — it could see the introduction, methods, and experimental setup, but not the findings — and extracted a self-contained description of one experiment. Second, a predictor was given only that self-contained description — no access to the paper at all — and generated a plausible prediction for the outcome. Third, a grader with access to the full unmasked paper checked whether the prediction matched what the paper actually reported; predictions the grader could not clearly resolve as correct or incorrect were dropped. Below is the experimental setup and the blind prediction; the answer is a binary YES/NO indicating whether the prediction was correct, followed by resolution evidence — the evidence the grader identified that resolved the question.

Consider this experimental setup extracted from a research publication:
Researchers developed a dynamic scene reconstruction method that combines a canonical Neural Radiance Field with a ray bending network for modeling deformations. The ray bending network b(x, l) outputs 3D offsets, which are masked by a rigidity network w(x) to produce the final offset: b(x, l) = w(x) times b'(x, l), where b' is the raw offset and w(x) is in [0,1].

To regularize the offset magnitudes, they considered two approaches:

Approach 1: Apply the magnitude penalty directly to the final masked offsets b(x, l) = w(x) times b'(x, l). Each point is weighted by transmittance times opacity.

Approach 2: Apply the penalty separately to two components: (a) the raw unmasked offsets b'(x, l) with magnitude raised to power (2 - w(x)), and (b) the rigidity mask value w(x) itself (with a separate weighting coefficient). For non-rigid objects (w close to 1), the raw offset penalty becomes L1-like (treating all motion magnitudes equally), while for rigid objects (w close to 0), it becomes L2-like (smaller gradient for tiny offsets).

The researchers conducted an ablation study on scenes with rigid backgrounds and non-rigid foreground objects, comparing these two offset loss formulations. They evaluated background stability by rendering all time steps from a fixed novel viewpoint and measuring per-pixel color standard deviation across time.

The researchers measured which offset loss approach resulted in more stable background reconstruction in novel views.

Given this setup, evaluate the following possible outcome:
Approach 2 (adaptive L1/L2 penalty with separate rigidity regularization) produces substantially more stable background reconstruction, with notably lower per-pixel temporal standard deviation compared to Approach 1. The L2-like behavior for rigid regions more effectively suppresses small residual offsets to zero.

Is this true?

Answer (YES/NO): YES